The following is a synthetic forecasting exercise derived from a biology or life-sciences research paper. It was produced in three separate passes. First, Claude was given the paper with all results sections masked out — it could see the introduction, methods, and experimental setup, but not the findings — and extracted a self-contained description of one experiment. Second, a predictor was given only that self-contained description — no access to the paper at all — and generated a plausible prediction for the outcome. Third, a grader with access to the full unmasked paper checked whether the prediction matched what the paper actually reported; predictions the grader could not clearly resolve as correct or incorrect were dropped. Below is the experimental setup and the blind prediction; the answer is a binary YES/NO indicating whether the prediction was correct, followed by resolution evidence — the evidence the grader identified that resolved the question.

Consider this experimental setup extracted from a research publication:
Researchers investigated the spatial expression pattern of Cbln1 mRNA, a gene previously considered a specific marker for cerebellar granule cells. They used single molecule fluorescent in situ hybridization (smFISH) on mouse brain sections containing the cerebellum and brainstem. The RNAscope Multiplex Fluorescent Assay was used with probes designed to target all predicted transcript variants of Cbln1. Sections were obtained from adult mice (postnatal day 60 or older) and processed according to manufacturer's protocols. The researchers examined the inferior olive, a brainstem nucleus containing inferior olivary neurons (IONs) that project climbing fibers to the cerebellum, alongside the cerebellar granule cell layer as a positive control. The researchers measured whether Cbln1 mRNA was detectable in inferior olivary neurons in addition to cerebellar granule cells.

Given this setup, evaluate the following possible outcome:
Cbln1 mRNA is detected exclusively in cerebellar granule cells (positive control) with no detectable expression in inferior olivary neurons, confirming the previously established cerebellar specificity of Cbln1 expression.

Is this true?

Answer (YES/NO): NO